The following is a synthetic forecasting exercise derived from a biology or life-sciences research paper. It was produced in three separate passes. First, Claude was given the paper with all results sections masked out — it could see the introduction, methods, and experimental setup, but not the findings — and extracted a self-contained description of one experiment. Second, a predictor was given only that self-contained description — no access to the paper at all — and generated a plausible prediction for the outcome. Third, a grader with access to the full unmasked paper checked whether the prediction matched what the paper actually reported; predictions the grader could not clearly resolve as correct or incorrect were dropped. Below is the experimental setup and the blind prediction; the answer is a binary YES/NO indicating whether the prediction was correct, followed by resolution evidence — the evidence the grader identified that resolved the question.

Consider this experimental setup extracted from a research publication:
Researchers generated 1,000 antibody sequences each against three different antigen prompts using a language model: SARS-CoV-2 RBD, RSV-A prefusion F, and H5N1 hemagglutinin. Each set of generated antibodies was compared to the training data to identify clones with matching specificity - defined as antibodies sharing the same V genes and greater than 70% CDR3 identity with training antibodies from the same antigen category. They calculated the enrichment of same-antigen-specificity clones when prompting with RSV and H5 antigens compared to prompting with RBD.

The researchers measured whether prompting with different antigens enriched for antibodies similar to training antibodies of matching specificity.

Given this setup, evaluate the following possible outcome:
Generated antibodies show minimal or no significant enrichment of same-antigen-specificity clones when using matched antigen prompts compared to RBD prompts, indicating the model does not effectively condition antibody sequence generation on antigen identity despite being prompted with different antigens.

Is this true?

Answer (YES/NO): NO